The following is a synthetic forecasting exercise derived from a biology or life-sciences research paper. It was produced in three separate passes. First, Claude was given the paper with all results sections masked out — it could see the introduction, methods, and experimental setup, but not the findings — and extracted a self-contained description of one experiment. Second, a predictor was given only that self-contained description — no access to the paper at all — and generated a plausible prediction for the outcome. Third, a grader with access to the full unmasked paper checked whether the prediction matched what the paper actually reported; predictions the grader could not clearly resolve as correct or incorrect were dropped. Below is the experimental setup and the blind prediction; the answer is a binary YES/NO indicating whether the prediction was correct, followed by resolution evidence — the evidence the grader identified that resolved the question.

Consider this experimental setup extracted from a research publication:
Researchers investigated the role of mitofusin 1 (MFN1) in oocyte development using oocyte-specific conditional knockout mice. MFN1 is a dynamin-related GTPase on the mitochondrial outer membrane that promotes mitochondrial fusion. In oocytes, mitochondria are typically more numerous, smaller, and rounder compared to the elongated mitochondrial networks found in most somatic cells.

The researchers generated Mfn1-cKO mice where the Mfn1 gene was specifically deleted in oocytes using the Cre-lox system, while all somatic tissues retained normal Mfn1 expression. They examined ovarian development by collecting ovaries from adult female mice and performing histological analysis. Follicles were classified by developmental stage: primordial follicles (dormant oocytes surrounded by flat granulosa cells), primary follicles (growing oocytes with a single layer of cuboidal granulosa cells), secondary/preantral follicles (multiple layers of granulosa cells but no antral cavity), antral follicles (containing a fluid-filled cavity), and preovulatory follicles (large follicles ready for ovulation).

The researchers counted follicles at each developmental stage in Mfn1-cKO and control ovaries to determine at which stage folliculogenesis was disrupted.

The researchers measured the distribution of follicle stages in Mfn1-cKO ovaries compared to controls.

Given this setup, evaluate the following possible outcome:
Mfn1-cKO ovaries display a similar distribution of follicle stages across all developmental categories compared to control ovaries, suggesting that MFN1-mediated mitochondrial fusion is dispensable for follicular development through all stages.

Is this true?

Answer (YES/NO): NO